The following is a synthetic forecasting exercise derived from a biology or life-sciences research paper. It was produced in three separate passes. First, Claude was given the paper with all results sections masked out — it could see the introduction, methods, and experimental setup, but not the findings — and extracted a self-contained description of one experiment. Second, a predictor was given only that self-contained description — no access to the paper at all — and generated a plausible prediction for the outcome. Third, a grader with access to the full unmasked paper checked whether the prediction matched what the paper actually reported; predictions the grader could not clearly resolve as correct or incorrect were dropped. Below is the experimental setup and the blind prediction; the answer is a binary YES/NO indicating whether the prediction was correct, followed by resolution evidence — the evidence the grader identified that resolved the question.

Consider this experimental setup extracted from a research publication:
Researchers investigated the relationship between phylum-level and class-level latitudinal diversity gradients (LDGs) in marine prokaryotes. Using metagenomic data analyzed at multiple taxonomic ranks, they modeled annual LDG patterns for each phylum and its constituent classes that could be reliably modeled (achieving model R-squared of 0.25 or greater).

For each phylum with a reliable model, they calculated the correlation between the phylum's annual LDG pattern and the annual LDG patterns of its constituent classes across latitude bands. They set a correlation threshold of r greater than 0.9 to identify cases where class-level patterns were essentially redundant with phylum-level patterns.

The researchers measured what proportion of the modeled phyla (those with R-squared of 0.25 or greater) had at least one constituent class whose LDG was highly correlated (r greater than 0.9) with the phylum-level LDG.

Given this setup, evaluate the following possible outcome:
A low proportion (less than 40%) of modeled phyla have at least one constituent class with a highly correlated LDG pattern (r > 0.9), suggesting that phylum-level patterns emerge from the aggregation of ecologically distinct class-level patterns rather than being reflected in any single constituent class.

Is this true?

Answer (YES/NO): NO